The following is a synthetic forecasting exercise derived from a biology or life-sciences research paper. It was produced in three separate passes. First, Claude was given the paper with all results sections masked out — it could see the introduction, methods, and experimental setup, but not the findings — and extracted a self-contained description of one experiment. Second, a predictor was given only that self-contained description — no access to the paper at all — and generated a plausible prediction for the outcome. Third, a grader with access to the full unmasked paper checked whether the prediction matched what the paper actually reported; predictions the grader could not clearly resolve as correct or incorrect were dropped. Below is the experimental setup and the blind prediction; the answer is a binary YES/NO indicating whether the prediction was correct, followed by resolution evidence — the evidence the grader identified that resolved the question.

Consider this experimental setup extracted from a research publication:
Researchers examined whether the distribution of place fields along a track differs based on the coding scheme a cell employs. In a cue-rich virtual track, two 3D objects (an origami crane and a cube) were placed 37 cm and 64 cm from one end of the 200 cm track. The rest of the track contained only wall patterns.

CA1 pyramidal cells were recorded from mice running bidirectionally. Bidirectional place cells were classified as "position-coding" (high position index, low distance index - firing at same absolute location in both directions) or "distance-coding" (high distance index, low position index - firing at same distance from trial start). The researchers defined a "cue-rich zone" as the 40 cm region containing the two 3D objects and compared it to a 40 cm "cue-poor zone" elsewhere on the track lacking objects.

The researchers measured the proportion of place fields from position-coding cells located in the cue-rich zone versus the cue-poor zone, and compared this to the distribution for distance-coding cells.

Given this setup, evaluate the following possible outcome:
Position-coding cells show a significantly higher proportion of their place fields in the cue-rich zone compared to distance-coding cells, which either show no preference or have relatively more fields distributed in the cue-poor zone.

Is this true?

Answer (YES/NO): YES